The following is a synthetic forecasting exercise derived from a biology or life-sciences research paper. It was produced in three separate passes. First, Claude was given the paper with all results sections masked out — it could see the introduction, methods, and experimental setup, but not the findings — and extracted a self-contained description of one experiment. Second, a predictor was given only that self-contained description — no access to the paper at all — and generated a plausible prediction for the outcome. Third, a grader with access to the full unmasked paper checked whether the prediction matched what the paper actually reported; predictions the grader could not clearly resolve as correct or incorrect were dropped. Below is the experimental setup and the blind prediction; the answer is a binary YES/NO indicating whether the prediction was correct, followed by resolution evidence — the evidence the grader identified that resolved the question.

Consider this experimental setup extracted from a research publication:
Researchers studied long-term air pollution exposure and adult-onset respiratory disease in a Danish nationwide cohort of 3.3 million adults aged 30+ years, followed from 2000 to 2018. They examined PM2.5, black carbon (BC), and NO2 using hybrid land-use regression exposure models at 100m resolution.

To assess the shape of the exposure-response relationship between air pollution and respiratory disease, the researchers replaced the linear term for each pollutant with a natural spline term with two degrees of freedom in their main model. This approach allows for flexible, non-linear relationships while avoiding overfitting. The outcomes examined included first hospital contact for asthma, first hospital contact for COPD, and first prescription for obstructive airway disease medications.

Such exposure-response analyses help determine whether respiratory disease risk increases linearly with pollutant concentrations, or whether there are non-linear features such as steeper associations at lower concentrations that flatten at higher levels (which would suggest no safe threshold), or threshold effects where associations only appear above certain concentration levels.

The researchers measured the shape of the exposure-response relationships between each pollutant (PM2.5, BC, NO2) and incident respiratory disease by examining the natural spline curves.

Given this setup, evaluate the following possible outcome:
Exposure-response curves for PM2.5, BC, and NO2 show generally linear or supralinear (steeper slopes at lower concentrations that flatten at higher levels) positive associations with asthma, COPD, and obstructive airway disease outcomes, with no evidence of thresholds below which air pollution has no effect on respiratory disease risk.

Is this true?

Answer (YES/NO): YES